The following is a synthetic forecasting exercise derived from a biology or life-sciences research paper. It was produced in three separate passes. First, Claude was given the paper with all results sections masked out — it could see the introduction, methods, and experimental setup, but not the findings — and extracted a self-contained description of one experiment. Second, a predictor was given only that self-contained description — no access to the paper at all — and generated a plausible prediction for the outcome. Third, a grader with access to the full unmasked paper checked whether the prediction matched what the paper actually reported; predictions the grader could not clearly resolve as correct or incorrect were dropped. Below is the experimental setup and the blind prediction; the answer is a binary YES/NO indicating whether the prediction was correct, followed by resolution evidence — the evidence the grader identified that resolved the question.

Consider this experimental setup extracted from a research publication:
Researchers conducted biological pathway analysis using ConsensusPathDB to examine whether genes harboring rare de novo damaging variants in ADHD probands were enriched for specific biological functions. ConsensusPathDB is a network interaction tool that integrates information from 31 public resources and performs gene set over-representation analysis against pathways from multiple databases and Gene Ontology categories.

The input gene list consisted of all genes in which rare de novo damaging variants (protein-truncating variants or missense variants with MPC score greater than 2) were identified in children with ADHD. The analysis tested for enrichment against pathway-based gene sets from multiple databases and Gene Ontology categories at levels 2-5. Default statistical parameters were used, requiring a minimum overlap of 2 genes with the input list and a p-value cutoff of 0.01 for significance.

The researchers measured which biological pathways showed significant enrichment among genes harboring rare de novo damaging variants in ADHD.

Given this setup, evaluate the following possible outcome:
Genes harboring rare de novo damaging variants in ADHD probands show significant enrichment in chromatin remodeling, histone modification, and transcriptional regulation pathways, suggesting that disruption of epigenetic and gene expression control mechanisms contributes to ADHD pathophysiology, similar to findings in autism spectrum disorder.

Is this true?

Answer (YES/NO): NO